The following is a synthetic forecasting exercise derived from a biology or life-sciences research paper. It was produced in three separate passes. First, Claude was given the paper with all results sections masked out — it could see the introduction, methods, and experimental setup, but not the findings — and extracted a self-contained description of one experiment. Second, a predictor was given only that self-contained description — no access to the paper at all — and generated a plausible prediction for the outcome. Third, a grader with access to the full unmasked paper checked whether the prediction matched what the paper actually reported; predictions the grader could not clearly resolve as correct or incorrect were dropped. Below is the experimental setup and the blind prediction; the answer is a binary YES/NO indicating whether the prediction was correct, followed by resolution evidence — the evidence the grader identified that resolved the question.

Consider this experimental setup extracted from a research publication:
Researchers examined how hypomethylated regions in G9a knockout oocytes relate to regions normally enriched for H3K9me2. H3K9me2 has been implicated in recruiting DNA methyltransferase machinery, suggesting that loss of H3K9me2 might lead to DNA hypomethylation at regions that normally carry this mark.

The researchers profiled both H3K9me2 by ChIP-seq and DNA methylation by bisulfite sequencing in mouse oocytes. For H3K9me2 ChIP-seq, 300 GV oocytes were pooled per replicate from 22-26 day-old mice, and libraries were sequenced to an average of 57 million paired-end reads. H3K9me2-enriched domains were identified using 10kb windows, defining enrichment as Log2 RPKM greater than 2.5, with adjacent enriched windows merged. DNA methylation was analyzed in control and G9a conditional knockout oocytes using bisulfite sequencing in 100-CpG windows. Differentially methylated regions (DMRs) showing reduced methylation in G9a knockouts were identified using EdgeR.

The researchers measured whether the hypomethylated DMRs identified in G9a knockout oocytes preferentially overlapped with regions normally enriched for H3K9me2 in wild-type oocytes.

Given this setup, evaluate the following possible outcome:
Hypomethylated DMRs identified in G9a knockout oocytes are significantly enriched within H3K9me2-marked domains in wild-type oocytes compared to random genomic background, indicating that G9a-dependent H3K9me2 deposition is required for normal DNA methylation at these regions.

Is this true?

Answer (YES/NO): NO